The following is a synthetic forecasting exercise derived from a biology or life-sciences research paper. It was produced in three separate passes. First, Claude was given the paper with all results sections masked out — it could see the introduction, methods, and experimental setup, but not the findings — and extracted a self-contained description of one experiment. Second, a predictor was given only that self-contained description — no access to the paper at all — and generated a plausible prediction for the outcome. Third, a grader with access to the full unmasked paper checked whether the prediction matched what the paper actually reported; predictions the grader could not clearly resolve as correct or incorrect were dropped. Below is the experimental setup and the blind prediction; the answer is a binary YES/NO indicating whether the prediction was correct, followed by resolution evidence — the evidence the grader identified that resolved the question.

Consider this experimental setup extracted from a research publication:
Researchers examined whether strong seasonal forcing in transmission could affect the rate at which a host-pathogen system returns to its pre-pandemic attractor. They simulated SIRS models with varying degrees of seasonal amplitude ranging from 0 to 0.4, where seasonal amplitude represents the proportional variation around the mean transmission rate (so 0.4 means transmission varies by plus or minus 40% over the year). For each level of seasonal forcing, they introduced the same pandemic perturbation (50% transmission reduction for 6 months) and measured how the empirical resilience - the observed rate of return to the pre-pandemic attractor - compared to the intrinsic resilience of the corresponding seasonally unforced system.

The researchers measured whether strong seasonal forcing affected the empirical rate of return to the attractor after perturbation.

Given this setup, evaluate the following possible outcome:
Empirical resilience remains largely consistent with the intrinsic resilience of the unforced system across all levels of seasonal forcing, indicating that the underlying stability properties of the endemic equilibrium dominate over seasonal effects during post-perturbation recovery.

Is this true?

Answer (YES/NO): NO